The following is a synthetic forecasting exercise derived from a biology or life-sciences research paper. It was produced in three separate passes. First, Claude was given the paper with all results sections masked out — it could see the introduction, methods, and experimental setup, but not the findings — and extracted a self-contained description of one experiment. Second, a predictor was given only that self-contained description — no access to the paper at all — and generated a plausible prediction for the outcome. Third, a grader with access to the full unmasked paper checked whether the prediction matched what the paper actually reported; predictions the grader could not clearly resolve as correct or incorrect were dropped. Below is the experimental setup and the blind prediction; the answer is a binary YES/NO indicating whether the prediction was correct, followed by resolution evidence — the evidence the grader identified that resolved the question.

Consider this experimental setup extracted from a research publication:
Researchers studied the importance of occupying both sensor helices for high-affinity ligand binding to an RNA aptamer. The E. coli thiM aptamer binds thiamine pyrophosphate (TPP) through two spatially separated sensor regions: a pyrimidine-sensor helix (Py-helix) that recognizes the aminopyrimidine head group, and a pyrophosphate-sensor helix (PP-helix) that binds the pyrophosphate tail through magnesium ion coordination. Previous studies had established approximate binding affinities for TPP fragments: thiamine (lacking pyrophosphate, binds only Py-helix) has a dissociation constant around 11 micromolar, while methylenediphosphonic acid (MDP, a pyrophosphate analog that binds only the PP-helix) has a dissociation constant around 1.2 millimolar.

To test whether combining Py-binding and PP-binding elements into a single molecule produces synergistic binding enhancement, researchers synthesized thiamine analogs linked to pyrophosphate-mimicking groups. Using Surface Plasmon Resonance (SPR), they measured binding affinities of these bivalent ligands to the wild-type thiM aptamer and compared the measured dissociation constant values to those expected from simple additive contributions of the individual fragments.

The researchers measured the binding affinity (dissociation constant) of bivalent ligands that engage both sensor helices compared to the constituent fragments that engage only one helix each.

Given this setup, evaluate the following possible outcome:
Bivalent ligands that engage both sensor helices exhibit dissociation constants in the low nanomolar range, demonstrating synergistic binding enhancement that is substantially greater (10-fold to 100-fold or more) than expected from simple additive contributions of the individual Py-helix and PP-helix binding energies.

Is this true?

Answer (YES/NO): NO